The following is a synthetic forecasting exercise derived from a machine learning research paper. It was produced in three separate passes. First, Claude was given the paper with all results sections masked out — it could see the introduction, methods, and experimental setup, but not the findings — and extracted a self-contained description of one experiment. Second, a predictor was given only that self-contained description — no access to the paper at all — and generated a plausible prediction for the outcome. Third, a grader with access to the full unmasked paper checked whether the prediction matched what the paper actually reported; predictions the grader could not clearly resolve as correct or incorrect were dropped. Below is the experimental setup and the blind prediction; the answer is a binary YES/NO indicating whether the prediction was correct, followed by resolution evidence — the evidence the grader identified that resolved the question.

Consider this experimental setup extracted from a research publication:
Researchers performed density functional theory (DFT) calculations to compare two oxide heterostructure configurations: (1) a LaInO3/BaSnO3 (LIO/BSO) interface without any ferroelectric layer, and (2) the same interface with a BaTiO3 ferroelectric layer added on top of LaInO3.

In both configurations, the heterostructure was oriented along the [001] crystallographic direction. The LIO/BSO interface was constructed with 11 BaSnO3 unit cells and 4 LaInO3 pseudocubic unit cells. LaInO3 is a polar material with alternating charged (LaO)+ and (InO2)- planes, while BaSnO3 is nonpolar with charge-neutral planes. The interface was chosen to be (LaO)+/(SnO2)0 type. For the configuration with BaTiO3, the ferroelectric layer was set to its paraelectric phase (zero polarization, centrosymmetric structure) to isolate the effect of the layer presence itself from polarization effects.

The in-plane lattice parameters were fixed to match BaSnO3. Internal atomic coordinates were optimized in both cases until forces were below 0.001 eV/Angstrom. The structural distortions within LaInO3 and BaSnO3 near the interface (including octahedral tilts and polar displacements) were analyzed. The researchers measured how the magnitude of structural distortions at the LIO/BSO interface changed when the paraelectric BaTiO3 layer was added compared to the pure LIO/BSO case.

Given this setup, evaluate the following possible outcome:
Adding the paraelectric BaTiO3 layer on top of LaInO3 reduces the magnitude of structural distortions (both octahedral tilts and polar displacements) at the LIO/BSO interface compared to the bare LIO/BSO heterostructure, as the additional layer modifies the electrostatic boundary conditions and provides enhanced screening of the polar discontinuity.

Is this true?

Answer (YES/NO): YES